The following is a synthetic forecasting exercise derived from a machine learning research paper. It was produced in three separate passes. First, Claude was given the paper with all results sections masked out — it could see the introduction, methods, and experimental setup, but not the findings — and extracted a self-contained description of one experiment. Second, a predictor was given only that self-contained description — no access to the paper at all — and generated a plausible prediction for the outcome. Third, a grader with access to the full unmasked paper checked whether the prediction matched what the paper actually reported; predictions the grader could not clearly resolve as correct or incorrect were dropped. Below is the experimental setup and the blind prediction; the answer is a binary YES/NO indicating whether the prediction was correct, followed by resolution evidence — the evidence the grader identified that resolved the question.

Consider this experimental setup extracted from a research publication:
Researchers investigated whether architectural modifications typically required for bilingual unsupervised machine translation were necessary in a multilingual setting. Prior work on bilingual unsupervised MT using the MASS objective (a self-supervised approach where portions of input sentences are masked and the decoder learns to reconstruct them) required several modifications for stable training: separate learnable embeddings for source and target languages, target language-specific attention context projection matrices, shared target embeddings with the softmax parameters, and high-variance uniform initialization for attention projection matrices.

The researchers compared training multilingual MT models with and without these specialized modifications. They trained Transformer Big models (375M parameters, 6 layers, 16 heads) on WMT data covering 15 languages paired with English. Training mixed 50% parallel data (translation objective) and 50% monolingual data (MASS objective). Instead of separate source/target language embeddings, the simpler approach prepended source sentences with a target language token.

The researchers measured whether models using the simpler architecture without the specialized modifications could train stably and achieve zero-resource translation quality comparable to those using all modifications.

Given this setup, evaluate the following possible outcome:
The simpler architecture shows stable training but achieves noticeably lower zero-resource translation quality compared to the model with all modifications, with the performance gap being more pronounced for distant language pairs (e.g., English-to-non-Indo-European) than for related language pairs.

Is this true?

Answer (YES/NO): NO